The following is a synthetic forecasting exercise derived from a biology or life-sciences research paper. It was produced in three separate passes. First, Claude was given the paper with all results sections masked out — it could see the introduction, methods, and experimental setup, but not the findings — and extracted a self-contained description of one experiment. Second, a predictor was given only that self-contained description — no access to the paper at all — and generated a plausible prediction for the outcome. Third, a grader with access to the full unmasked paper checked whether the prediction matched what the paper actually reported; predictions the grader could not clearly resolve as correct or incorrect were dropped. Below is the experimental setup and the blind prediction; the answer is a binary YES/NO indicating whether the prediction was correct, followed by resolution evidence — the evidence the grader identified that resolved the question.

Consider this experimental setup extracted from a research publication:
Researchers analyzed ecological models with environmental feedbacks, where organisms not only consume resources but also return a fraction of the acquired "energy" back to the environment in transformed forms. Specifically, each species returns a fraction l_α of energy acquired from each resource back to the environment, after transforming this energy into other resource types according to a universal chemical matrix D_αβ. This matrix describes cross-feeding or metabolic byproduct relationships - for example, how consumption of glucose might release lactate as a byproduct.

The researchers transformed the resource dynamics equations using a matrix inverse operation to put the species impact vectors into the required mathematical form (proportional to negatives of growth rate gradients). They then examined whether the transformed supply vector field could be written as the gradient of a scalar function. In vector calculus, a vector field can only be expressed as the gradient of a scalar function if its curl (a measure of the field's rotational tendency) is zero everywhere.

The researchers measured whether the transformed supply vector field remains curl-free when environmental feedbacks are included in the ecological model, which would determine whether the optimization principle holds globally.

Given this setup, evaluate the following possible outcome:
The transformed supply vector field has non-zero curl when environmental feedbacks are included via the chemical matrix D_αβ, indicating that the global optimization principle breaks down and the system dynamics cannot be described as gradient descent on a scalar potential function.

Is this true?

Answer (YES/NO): YES